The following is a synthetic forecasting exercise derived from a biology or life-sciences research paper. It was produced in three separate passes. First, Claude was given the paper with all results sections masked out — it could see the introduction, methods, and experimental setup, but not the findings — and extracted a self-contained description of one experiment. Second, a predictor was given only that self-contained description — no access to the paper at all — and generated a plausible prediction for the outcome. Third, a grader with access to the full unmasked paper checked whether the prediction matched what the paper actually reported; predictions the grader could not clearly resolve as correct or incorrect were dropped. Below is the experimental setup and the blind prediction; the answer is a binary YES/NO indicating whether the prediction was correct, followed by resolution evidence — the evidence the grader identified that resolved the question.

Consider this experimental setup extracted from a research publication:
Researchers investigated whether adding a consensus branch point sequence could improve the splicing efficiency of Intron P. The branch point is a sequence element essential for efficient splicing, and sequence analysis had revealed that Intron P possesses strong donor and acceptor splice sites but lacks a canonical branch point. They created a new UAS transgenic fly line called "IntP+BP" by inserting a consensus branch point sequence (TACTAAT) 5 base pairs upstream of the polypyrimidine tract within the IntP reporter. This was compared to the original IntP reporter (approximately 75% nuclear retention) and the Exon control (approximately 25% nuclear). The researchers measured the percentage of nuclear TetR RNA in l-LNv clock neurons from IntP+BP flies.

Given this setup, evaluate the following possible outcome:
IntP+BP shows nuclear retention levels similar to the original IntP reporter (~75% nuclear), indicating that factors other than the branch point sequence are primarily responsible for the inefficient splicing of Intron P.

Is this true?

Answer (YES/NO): NO